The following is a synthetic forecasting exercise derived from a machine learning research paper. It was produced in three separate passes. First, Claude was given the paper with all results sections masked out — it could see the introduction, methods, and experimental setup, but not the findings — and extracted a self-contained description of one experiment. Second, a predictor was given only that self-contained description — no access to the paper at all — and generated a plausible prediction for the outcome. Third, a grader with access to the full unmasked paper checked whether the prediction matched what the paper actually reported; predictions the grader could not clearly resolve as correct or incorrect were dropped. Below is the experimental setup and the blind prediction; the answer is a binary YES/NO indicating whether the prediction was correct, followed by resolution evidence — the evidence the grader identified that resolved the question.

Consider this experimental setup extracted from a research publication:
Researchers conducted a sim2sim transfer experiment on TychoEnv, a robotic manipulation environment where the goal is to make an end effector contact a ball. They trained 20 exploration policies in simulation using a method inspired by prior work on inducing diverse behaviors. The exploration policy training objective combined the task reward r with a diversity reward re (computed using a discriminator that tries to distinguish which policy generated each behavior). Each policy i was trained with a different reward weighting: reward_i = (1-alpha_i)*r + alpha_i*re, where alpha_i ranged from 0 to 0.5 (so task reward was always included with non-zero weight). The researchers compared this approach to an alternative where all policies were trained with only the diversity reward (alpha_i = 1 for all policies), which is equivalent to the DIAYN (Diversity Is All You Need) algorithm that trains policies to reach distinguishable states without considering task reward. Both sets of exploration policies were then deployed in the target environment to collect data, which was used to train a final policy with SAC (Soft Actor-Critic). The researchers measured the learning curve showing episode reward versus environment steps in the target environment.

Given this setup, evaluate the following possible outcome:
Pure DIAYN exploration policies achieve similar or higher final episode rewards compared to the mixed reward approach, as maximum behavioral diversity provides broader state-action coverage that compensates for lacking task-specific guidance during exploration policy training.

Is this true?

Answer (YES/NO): NO